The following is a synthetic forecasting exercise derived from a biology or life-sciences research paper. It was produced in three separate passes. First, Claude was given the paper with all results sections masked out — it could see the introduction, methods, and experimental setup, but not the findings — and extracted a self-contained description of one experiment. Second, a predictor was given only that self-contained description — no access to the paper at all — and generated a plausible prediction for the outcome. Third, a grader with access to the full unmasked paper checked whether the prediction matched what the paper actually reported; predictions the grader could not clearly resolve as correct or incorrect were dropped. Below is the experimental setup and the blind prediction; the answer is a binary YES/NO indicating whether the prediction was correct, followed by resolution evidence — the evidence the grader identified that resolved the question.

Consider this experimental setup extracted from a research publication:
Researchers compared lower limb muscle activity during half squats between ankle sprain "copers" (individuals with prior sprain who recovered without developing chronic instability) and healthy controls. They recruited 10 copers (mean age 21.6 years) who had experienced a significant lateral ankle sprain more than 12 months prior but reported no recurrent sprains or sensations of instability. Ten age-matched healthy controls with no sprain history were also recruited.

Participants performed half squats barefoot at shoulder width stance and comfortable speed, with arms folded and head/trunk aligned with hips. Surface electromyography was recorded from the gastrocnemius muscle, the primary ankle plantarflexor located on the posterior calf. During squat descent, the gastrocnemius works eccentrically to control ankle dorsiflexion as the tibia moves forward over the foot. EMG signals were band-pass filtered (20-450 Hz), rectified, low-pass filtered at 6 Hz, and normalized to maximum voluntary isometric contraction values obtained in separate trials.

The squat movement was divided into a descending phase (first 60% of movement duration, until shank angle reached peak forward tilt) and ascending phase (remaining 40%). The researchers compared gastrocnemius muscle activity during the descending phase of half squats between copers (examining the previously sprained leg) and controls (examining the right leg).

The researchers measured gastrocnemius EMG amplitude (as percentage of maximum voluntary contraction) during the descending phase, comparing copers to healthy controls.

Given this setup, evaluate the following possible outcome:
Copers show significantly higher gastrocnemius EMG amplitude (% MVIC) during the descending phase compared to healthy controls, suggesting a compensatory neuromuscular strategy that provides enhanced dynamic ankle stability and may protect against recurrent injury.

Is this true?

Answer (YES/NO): NO